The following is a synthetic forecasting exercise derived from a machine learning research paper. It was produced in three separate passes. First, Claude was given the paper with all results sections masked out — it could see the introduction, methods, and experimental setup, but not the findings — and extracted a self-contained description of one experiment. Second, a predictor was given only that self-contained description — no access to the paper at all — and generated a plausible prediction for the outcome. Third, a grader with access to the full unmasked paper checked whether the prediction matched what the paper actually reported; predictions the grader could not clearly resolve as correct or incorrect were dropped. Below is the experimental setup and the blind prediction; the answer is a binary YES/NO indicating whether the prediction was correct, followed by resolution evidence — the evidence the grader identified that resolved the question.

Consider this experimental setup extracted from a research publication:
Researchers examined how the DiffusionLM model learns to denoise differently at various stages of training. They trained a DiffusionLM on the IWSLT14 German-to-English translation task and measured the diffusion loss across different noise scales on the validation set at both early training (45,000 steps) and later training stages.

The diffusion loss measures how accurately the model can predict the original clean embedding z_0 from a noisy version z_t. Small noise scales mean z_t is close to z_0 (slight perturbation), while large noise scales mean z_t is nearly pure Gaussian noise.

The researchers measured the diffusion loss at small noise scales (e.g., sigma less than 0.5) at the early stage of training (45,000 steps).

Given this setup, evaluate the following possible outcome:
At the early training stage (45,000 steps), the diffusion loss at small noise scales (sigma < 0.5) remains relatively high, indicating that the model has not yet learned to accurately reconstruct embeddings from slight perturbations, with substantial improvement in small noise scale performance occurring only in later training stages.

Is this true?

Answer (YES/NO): NO